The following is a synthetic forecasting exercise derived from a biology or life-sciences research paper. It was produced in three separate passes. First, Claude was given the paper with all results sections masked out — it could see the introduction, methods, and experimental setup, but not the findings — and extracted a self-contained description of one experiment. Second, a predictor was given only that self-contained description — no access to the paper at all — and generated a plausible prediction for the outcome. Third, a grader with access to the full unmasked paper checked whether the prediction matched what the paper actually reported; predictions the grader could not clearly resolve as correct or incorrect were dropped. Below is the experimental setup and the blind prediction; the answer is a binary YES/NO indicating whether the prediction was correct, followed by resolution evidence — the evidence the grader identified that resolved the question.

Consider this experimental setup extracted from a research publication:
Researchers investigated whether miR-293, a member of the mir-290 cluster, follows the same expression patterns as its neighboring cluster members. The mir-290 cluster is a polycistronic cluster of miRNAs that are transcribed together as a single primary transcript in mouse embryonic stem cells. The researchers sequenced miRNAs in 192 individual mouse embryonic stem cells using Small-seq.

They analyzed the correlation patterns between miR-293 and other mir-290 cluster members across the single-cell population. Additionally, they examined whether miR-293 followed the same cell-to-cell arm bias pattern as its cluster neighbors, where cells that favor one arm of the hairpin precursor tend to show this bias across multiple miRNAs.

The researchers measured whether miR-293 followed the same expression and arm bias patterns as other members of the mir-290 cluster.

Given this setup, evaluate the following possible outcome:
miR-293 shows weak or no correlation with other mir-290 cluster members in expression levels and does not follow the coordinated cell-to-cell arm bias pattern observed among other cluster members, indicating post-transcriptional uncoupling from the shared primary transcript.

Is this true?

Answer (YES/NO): NO